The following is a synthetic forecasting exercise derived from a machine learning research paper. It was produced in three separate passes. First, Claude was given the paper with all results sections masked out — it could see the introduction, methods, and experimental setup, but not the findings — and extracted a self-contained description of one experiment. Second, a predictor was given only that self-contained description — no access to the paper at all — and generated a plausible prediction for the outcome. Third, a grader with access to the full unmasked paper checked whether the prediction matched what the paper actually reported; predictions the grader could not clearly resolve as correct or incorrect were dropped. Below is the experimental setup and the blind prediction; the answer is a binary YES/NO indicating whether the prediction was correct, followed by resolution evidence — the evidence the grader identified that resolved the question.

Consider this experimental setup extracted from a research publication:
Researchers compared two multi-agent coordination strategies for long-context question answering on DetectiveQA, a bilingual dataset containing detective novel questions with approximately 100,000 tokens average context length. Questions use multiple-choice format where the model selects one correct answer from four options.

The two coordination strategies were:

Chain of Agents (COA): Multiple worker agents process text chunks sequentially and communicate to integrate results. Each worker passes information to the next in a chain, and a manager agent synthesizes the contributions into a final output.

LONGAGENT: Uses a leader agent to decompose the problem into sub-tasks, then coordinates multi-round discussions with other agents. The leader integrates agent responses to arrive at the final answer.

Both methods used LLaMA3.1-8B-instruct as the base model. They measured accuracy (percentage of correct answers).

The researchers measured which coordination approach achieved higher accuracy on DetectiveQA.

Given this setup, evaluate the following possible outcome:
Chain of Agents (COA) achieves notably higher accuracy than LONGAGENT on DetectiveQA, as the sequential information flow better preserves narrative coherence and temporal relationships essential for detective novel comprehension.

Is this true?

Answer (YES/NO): NO